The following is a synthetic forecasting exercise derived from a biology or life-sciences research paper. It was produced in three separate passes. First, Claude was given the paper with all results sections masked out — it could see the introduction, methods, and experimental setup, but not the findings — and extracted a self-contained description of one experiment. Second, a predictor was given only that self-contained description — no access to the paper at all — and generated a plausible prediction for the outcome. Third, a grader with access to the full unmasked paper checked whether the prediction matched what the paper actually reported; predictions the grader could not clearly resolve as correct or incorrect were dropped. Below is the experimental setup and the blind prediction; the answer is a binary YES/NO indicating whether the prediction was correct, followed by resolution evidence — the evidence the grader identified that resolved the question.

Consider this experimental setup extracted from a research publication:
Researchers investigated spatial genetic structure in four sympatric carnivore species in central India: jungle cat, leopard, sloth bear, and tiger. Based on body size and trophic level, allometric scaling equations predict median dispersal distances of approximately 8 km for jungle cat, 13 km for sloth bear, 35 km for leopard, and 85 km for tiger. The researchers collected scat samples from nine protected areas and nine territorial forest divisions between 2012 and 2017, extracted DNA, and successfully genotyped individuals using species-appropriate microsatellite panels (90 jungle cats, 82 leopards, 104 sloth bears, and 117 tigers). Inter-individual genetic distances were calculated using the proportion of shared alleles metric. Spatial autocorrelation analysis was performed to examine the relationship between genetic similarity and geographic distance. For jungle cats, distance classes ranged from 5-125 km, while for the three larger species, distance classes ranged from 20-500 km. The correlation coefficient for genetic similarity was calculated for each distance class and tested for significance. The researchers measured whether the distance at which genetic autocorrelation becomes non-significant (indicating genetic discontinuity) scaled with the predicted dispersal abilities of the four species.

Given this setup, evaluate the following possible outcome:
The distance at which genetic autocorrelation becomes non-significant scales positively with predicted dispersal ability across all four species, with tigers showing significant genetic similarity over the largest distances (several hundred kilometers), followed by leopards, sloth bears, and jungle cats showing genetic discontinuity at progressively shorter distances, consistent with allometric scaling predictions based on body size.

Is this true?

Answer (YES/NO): NO